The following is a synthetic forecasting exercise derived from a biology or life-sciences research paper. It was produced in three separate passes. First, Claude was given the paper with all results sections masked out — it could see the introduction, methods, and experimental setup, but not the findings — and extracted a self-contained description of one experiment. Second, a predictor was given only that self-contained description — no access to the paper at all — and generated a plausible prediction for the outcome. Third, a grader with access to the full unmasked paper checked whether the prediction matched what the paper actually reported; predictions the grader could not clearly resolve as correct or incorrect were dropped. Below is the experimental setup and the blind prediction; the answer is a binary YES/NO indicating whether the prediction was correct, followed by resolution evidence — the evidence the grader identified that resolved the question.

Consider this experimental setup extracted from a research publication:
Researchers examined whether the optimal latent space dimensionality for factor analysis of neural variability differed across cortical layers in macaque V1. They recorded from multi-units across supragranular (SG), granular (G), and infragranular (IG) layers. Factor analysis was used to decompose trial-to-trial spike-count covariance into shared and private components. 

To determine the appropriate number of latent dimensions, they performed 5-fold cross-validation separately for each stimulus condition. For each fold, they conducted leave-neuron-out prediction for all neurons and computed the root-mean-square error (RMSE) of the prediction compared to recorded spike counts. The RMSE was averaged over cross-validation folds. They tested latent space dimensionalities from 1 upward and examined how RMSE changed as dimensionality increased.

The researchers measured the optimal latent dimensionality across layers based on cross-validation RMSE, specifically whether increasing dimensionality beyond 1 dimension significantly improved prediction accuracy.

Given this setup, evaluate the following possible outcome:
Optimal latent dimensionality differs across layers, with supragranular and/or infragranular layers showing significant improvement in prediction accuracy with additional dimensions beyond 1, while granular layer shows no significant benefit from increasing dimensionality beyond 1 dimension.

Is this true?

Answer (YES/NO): NO